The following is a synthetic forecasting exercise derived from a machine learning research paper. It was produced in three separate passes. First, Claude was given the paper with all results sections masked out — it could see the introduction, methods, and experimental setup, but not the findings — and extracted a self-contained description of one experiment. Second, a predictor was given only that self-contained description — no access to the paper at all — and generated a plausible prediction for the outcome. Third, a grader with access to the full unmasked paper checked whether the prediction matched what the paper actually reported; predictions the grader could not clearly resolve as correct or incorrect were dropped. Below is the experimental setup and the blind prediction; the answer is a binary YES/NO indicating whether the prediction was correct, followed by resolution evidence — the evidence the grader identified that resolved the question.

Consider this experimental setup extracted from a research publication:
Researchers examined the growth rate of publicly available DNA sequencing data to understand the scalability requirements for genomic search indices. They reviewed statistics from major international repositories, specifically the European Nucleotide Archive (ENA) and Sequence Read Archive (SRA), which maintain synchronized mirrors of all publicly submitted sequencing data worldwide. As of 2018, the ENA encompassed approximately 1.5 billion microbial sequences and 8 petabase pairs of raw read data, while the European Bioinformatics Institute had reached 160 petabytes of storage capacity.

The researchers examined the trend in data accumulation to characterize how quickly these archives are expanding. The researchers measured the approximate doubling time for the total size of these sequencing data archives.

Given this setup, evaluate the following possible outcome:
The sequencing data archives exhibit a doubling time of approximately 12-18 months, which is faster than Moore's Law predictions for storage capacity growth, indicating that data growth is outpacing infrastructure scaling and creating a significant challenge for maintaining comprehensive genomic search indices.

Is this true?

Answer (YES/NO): NO